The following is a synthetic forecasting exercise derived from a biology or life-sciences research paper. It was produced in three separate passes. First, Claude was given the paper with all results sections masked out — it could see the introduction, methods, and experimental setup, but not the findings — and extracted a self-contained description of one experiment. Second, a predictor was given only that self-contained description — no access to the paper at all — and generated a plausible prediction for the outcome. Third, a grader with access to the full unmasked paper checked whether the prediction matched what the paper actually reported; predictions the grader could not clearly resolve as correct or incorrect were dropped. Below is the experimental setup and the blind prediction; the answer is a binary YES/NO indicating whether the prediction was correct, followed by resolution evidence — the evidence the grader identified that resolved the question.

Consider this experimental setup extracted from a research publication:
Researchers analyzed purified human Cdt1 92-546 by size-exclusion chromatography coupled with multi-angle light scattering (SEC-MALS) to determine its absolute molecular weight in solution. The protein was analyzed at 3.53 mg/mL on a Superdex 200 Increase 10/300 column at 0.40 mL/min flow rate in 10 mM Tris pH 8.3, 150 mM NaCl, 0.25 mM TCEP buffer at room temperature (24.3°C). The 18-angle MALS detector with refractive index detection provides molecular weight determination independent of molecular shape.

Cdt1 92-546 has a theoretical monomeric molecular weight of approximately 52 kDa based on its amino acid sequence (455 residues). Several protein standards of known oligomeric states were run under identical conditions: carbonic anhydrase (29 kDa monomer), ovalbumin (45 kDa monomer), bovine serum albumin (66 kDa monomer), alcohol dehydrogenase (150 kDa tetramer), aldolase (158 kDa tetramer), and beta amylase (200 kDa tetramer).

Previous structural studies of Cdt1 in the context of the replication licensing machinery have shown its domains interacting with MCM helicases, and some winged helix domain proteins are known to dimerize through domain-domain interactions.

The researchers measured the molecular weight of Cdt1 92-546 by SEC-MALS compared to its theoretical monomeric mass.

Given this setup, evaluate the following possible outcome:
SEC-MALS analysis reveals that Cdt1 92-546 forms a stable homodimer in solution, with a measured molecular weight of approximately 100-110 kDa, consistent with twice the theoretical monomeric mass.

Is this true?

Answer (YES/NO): NO